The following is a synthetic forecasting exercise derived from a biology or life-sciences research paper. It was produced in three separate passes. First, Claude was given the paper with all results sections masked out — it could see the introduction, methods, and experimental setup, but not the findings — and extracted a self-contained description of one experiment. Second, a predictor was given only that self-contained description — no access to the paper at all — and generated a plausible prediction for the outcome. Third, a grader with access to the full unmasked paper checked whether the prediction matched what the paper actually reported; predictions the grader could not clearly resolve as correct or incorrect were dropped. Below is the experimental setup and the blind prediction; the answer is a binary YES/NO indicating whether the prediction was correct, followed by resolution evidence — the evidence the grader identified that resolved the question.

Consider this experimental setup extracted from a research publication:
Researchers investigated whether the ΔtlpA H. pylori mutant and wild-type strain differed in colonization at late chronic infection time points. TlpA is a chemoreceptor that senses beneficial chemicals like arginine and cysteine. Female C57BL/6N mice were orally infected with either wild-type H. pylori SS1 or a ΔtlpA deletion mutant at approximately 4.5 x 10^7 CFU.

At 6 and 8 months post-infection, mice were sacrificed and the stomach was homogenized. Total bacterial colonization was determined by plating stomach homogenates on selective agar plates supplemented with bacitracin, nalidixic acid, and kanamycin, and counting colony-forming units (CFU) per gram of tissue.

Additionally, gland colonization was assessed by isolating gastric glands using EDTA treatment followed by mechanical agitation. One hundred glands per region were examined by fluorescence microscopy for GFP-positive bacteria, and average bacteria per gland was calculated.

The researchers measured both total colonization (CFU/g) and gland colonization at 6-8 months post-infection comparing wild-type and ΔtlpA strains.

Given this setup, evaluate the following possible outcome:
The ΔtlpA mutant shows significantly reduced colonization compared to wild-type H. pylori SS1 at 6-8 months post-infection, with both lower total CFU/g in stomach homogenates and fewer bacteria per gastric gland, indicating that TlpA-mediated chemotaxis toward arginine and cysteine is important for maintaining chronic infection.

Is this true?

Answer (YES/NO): NO